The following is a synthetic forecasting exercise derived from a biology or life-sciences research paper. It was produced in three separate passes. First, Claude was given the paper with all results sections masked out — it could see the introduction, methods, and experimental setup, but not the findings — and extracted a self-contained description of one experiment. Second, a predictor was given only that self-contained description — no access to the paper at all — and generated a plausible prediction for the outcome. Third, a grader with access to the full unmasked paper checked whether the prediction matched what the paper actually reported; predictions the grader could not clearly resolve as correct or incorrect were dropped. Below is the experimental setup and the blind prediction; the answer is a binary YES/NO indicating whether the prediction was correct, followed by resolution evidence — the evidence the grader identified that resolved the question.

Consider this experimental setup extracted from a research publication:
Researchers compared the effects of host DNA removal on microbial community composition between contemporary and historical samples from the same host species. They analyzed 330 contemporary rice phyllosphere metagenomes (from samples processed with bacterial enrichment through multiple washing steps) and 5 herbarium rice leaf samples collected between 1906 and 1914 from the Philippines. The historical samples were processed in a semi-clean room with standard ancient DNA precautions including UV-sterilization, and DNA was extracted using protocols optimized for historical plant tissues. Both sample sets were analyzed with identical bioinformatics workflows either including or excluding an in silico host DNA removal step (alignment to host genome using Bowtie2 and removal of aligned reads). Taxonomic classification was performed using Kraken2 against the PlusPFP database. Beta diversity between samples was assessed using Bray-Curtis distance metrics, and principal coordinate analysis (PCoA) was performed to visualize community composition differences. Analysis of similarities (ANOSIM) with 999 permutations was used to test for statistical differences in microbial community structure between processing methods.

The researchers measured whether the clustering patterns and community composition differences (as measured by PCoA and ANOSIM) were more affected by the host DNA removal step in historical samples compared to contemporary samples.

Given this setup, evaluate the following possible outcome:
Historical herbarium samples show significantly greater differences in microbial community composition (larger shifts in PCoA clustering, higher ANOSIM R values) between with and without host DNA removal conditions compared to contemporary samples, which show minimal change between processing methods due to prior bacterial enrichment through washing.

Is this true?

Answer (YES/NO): NO